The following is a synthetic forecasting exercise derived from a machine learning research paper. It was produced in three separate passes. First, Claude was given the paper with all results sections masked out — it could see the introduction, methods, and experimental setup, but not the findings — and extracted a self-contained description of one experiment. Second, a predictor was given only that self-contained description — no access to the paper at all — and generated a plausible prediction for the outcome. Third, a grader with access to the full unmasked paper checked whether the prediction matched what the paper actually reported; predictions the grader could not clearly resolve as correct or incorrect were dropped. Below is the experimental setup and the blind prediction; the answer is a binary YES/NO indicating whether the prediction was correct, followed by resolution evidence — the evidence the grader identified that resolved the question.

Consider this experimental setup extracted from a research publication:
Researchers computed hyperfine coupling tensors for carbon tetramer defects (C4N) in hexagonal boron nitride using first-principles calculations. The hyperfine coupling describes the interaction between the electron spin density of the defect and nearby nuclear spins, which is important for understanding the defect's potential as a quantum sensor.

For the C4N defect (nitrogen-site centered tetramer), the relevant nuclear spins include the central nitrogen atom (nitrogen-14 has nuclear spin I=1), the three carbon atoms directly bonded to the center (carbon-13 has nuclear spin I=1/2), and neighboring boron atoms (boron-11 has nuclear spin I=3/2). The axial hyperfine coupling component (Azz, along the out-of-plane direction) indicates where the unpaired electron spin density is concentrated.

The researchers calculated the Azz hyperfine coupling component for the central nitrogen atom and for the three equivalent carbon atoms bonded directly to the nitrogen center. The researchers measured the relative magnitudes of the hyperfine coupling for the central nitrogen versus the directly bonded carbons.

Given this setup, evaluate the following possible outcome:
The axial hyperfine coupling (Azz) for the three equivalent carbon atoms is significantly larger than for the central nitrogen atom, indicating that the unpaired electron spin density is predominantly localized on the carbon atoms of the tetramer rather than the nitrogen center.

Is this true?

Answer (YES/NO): YES